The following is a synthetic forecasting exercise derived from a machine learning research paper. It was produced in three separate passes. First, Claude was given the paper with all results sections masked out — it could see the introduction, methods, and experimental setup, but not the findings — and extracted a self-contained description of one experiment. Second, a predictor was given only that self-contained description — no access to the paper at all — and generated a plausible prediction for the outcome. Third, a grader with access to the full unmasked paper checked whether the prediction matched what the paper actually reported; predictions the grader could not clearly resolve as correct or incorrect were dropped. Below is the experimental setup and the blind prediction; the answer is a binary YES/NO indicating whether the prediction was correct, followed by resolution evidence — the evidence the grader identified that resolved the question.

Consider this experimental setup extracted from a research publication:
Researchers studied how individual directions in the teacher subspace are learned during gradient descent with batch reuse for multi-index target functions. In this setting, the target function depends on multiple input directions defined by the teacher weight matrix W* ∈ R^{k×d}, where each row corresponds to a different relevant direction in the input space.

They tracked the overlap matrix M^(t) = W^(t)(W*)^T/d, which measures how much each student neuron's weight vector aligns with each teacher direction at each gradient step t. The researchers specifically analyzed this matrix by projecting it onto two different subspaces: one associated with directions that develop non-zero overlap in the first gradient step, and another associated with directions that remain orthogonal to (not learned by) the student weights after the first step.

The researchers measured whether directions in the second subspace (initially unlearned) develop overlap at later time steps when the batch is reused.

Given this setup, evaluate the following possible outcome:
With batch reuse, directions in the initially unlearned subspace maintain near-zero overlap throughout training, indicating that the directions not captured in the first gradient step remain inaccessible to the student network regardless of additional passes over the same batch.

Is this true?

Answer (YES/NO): NO